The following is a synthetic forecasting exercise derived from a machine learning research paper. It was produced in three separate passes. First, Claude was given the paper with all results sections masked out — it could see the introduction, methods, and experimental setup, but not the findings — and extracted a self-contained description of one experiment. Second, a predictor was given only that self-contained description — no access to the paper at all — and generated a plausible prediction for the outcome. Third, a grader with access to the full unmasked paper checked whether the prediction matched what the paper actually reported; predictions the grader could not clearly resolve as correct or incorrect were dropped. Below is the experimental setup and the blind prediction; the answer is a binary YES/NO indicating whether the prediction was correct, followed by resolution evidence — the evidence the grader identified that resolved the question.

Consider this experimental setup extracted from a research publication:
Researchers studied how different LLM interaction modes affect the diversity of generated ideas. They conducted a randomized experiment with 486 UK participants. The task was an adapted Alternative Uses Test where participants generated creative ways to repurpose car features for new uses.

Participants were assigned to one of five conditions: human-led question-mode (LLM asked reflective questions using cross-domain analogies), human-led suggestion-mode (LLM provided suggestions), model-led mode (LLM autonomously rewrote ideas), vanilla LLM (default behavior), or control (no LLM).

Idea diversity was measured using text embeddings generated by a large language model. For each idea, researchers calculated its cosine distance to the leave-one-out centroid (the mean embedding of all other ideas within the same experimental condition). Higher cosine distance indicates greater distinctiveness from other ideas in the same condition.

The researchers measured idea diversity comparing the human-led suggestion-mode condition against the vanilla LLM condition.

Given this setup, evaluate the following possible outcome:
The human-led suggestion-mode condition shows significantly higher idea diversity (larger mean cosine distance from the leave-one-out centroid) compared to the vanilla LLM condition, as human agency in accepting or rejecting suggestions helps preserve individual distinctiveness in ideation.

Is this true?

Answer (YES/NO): NO